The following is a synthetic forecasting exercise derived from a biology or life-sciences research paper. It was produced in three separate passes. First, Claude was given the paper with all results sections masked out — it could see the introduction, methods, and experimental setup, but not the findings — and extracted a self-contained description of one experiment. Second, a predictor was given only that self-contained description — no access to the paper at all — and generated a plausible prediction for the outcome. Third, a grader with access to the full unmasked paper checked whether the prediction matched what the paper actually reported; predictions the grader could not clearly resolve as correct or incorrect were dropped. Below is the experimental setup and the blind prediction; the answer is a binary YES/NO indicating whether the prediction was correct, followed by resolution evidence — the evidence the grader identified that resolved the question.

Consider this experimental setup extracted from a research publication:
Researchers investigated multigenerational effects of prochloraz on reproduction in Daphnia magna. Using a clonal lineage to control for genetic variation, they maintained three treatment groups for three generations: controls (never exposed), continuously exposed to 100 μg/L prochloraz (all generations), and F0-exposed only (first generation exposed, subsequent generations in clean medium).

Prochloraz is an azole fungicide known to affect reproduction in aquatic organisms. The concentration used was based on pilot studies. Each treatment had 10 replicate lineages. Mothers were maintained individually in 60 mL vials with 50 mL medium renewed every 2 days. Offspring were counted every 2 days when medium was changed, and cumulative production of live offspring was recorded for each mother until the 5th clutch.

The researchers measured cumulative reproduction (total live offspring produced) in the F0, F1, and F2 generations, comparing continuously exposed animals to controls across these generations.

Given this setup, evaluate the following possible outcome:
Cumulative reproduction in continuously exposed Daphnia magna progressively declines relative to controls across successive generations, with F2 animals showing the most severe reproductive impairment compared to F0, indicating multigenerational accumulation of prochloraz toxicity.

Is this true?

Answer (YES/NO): NO